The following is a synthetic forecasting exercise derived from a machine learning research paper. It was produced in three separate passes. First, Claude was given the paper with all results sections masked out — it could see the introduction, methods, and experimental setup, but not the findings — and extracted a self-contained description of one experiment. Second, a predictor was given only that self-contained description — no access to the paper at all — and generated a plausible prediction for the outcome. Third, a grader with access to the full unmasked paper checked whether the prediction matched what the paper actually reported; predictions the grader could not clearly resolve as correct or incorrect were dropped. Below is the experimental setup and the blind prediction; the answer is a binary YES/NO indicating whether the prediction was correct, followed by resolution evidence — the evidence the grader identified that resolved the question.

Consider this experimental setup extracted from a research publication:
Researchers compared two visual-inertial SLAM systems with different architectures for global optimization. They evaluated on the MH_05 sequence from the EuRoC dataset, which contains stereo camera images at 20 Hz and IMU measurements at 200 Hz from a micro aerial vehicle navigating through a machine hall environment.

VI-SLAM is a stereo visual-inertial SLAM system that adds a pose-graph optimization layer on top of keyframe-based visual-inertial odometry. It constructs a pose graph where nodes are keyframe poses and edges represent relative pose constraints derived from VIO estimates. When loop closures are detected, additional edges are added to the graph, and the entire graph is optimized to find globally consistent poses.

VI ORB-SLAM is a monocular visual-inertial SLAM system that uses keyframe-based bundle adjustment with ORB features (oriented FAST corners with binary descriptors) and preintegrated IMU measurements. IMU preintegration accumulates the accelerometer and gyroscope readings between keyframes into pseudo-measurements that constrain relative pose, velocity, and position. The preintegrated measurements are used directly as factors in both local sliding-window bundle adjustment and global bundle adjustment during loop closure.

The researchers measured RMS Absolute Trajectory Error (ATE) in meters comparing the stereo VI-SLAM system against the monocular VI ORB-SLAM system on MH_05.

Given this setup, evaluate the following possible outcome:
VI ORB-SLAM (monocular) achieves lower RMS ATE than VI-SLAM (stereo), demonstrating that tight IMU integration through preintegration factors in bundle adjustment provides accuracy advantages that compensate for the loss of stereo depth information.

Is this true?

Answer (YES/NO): YES